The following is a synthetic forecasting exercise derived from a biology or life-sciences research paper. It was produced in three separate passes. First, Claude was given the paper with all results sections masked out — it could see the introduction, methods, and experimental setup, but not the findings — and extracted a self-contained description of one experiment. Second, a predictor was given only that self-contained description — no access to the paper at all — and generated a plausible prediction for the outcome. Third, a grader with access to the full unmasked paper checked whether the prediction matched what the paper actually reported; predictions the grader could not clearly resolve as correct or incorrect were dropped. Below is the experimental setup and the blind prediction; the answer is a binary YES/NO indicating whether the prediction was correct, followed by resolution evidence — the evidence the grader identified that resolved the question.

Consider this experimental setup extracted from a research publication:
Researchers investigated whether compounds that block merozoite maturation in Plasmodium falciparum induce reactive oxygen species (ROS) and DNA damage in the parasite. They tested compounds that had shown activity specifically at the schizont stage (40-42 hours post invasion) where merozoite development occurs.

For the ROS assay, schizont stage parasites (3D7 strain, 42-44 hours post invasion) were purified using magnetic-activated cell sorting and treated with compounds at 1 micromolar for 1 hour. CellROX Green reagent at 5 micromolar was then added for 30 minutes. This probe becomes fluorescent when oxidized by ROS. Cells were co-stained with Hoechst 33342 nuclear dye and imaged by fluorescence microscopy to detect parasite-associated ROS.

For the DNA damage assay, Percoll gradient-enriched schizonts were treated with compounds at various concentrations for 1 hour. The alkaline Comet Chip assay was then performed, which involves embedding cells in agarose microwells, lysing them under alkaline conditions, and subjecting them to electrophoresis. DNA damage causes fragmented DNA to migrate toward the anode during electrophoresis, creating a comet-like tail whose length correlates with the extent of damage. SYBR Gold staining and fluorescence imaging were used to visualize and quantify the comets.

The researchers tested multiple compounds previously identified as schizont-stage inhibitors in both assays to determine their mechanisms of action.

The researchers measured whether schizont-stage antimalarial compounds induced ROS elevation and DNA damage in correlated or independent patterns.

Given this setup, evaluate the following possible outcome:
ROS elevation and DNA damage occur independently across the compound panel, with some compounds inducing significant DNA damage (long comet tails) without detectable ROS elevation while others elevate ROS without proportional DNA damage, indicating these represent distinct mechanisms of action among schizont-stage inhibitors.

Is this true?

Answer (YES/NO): NO